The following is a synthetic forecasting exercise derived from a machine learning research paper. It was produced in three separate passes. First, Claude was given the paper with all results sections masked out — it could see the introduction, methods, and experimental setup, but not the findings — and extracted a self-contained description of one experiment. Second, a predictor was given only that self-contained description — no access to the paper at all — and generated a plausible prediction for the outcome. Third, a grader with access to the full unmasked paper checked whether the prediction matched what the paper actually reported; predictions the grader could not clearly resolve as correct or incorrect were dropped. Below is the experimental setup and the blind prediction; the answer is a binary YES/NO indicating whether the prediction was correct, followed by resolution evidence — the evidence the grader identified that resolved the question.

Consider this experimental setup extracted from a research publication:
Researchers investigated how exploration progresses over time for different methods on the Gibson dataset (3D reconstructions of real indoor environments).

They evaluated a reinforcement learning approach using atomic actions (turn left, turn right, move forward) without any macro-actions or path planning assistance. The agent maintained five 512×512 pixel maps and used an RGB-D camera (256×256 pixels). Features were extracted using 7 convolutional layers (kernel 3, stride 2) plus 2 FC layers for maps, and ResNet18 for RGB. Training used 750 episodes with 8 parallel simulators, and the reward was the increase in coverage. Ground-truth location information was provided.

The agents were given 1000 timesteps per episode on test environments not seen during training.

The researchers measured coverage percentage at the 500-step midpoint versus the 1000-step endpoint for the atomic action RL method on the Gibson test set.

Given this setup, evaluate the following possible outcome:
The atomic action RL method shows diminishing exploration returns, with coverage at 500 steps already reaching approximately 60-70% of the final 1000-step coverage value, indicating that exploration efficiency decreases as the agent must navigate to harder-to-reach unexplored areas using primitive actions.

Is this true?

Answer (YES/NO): NO